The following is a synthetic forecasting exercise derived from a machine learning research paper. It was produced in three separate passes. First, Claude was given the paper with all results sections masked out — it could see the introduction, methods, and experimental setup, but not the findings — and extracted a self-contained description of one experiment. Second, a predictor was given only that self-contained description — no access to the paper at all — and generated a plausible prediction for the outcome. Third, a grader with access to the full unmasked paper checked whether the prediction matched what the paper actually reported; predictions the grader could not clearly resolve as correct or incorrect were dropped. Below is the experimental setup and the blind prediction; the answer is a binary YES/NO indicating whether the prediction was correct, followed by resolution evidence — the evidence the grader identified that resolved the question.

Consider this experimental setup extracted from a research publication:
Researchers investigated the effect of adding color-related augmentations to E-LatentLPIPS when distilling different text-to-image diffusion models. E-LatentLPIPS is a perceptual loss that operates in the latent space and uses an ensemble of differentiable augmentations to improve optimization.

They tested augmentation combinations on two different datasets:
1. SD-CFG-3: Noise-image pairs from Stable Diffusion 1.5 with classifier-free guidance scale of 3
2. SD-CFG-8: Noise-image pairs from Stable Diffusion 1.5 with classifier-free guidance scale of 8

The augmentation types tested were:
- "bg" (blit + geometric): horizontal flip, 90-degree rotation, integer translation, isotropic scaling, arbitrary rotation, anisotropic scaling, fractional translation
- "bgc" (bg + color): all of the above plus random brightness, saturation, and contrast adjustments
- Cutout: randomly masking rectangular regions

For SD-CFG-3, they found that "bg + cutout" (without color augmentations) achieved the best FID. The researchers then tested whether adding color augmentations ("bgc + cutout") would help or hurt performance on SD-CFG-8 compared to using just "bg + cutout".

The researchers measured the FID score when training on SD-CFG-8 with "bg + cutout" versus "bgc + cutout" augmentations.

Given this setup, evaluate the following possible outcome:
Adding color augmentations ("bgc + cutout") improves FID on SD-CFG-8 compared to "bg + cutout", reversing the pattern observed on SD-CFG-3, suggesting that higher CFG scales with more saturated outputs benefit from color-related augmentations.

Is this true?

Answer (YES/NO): YES